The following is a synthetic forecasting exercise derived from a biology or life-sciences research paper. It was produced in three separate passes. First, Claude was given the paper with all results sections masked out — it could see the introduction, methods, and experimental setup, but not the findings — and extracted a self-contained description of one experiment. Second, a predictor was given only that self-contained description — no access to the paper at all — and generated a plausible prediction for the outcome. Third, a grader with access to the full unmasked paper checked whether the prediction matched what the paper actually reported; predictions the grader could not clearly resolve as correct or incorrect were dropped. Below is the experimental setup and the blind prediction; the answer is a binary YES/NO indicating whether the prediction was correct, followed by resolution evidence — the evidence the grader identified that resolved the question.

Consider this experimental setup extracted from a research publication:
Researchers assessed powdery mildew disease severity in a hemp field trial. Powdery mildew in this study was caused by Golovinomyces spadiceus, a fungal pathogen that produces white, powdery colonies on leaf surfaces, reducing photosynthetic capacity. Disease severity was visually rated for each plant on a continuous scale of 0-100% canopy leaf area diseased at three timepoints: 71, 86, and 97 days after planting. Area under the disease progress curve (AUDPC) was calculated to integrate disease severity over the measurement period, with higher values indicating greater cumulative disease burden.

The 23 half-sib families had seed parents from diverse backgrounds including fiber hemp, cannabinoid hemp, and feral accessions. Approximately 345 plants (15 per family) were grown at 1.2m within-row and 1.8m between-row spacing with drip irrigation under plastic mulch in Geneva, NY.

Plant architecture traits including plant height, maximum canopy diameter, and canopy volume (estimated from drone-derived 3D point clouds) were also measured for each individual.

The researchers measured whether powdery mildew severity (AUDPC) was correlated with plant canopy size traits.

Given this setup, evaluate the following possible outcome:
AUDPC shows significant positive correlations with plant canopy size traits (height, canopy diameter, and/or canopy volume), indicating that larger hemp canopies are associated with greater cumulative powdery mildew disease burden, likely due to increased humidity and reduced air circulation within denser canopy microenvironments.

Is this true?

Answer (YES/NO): NO